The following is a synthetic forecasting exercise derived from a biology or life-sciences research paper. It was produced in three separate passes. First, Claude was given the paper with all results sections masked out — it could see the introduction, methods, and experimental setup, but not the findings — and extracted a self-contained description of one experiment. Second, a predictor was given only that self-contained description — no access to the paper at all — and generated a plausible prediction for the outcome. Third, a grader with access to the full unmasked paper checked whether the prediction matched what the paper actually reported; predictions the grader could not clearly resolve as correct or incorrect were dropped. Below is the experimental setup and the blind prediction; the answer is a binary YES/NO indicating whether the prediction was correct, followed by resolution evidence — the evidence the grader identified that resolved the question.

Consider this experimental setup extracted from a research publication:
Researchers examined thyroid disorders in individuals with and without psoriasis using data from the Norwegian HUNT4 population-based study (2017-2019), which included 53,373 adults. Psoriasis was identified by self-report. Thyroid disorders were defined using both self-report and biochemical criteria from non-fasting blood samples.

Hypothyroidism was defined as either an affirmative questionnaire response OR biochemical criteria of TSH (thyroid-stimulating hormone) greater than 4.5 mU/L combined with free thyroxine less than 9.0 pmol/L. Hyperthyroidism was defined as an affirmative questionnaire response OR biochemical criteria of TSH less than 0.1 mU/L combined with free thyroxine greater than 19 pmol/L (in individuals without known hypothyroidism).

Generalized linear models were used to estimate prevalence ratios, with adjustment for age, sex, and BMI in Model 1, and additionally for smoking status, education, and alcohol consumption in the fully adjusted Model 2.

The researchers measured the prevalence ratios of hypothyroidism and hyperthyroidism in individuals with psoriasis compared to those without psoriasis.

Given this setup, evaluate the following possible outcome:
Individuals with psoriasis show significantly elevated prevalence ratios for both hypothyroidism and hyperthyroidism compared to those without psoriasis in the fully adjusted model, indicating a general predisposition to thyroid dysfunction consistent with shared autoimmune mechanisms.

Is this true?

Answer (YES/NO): YES